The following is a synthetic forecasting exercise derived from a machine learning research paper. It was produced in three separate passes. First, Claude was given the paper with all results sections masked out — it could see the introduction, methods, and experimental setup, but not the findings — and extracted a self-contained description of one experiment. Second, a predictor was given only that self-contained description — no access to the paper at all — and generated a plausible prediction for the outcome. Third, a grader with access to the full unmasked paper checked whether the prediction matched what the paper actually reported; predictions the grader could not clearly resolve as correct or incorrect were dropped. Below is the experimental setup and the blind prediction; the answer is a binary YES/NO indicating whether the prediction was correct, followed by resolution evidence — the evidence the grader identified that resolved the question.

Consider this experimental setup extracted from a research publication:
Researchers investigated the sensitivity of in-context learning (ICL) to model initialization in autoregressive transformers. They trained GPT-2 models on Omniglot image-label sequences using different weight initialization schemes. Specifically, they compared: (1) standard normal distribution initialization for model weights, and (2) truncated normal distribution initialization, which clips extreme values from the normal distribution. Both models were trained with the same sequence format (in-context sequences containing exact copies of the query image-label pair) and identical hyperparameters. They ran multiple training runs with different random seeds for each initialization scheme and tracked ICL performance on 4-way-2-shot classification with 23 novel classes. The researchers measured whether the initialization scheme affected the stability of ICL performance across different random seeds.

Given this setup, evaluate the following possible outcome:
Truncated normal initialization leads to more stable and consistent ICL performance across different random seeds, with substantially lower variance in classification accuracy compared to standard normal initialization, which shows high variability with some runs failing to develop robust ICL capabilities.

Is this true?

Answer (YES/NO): NO